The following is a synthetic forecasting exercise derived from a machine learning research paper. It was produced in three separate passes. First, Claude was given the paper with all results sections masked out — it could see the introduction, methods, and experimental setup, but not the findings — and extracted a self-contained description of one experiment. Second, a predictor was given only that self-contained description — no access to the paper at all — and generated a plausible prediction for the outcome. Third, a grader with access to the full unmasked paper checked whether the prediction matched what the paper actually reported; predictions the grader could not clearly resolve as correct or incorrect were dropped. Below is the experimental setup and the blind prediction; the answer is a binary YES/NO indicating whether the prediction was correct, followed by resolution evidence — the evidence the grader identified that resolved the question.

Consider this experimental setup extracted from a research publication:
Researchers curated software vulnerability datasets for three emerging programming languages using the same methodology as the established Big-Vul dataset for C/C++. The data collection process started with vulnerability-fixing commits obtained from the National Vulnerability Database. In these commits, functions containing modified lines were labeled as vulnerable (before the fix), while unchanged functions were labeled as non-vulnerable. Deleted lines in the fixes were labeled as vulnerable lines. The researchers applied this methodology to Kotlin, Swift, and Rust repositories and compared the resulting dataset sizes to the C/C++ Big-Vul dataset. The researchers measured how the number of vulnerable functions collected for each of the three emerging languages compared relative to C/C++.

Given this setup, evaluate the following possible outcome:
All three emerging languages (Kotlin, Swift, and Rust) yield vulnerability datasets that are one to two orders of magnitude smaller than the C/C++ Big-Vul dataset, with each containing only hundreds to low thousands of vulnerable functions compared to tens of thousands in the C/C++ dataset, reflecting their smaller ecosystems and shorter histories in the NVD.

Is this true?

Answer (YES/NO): NO